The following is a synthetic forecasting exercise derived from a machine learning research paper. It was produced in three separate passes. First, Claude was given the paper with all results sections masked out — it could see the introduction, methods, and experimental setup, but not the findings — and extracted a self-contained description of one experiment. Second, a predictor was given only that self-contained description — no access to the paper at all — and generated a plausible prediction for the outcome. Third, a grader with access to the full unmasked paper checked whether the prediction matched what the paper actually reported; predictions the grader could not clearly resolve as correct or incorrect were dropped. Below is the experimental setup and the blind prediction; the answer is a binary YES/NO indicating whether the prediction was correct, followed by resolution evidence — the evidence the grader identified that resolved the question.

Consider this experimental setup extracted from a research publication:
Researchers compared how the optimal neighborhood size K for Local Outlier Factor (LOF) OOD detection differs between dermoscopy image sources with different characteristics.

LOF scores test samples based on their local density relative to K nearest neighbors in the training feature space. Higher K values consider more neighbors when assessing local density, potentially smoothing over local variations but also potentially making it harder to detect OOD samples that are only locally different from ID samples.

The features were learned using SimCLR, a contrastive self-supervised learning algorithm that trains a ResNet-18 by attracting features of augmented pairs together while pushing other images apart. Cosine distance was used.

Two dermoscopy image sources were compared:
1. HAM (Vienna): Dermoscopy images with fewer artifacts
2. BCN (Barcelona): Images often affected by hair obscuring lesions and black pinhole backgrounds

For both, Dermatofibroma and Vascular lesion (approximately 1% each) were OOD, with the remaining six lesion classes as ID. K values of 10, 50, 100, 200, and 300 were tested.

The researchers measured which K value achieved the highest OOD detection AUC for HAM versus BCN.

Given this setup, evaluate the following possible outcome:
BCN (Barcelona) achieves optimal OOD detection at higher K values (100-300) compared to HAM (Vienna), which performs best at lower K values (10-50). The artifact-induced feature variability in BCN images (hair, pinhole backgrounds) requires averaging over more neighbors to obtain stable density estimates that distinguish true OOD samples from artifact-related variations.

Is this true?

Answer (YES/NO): NO